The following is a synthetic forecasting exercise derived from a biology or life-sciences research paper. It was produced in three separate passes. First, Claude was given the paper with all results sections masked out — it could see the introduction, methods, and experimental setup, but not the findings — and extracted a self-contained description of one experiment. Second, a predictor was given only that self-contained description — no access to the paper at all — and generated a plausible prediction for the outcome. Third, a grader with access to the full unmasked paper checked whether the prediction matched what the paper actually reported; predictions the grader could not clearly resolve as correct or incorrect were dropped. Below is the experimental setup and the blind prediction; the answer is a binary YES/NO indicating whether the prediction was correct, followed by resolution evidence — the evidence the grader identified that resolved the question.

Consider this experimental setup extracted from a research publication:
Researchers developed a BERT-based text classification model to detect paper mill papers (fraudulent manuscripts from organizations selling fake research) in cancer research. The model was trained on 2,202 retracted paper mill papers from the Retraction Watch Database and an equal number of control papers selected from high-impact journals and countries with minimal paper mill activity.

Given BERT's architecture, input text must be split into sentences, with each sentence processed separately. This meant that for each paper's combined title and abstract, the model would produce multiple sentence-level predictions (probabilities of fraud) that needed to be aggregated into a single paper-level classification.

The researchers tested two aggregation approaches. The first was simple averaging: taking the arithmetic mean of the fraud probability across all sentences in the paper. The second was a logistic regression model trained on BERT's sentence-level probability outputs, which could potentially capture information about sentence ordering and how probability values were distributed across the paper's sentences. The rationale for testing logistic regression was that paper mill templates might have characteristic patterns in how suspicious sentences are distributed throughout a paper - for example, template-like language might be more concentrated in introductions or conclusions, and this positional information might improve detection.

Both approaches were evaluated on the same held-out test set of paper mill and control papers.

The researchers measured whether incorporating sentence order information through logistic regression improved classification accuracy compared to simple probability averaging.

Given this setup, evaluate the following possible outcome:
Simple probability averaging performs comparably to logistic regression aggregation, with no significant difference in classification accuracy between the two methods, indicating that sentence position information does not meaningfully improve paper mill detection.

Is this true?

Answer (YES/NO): YES